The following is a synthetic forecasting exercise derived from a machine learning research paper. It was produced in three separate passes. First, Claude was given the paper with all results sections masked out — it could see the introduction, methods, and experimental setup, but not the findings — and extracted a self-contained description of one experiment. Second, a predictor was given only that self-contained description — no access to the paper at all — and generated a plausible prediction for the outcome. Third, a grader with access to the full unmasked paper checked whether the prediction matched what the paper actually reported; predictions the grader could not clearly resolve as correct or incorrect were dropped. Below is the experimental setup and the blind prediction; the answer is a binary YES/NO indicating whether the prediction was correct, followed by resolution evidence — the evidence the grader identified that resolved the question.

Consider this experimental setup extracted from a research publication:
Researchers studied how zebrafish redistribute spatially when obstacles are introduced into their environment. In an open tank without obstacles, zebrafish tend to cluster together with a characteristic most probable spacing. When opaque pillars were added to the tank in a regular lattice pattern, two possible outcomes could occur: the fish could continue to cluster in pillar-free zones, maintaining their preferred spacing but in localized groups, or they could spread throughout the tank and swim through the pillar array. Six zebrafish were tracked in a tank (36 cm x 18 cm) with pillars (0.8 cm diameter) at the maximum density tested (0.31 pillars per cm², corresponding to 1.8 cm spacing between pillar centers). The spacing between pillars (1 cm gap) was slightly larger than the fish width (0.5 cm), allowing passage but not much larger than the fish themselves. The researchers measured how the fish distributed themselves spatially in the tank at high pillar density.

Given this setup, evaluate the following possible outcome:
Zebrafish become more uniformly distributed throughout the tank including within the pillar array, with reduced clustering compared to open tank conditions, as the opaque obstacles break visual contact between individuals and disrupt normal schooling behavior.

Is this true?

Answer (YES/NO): YES